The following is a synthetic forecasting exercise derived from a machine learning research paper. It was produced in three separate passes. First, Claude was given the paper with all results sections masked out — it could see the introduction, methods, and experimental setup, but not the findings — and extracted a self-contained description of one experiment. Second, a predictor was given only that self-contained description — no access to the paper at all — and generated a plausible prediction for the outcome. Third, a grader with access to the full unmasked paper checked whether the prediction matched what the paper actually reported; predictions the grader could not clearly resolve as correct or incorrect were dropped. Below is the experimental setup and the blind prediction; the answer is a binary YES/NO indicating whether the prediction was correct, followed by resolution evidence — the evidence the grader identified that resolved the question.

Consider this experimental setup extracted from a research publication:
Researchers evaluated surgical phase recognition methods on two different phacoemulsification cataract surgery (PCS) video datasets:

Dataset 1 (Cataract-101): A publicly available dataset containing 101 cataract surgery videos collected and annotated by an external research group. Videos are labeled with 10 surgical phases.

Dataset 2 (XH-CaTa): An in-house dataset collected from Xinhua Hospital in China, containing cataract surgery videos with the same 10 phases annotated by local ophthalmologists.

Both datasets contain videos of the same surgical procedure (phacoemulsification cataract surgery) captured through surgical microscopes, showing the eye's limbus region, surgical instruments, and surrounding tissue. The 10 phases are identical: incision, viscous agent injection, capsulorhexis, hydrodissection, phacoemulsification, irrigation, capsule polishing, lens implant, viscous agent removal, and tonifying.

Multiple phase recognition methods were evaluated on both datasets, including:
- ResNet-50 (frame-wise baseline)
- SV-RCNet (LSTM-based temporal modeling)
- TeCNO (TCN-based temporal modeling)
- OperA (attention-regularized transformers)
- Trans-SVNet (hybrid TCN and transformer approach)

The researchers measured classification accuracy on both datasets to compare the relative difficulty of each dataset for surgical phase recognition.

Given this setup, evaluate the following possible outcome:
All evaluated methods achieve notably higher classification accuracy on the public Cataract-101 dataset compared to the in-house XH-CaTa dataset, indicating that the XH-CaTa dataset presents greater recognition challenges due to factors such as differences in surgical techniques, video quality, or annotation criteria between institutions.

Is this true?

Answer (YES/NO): YES